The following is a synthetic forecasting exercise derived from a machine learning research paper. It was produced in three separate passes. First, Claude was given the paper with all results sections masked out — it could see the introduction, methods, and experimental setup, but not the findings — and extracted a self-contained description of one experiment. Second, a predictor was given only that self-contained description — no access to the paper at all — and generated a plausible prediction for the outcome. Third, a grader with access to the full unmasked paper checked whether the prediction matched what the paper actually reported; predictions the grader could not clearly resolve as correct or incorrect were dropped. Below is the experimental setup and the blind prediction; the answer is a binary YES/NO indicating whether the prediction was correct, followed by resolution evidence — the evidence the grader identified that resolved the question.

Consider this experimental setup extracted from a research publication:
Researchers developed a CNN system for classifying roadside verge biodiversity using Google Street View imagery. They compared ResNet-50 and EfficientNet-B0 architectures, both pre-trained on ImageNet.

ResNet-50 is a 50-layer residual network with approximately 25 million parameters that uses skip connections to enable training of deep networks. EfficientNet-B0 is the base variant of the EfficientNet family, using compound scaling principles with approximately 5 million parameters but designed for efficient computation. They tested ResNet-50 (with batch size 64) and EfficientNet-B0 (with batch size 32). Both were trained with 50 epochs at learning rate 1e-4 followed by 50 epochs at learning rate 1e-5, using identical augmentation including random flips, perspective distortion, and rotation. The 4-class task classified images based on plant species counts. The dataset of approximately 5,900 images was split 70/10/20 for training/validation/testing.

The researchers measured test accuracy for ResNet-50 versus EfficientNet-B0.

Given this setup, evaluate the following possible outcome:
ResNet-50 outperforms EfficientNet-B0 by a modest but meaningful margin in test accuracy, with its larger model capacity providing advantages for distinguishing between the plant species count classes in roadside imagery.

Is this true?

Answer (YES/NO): NO